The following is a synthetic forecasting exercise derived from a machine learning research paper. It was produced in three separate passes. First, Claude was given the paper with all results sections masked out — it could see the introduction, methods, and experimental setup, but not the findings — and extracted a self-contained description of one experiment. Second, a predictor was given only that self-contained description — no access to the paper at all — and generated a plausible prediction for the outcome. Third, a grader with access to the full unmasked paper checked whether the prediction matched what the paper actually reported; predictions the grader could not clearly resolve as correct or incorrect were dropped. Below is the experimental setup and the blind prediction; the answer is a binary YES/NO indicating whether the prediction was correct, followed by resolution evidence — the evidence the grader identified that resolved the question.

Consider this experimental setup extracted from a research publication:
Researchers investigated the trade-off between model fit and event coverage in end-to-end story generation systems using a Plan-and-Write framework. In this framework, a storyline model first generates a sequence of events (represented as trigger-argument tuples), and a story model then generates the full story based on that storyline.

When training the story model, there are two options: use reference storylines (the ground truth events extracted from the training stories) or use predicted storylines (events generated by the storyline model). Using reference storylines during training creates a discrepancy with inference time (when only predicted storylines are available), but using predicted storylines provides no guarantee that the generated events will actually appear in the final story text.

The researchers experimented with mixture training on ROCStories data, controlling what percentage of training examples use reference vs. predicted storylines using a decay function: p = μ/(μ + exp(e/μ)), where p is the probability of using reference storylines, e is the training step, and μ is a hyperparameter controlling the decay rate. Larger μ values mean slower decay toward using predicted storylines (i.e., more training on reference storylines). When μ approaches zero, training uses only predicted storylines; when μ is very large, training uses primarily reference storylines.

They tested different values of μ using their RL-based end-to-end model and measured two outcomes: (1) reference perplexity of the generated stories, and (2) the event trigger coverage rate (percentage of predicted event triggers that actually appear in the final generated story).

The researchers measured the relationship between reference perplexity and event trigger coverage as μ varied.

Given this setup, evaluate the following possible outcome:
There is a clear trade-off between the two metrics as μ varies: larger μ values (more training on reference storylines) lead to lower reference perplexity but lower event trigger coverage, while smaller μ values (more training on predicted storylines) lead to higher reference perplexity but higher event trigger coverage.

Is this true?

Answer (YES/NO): NO